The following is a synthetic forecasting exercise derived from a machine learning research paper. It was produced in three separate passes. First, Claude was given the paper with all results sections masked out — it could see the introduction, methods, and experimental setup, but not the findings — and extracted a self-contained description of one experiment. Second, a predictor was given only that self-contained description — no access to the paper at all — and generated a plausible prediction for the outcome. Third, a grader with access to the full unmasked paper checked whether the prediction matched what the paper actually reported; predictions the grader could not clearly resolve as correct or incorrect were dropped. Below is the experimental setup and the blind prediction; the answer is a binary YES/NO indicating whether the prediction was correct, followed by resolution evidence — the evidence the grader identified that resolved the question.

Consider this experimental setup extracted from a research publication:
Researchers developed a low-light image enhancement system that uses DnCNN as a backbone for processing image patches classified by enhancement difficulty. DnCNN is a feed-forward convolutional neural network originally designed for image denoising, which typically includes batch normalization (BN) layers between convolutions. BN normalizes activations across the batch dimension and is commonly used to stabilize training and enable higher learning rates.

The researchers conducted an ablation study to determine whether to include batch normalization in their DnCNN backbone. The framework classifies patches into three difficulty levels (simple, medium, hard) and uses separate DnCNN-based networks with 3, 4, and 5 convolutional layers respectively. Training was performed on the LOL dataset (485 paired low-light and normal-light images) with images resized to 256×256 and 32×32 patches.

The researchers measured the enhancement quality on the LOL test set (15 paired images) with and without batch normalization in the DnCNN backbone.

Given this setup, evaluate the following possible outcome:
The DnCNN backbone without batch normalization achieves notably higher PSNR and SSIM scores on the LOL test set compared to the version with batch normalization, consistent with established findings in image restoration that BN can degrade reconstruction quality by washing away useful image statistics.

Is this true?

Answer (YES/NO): YES